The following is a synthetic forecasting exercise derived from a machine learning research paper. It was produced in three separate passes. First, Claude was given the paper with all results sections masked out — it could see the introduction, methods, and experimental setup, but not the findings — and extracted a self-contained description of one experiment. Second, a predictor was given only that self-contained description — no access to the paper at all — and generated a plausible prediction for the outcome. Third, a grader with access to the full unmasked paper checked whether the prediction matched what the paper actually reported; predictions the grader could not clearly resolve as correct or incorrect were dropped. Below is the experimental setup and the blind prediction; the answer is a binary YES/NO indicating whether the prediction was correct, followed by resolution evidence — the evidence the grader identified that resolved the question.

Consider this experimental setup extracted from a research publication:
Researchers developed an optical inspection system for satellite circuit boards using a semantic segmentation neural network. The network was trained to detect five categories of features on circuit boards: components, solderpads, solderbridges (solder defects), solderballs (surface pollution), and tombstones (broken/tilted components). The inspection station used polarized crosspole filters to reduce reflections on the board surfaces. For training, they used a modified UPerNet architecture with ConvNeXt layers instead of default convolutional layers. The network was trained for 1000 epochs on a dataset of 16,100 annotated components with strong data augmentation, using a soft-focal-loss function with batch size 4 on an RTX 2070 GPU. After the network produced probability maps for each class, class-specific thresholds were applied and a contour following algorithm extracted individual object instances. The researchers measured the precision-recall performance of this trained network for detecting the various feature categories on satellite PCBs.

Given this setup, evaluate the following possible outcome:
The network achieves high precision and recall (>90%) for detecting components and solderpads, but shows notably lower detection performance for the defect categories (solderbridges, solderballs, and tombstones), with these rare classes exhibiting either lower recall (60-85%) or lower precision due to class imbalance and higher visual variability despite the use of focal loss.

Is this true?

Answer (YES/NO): NO